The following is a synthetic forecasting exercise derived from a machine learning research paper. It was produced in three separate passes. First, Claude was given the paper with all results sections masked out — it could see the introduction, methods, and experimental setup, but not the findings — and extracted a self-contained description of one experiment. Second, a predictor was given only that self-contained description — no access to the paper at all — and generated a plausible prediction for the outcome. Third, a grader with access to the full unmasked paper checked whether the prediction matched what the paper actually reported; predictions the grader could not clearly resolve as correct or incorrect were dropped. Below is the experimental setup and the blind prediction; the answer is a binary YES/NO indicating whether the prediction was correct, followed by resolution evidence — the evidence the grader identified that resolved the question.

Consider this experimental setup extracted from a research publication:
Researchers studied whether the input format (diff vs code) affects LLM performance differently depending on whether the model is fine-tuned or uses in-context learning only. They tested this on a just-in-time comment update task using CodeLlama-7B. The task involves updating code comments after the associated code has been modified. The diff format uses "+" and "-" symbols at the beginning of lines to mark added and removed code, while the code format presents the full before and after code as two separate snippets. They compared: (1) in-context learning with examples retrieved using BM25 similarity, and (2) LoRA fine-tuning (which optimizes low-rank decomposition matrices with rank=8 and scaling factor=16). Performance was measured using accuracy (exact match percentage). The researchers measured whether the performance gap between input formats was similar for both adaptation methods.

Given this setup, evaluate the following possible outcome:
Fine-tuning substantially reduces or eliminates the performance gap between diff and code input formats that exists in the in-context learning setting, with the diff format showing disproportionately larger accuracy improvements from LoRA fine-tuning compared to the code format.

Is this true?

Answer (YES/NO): NO